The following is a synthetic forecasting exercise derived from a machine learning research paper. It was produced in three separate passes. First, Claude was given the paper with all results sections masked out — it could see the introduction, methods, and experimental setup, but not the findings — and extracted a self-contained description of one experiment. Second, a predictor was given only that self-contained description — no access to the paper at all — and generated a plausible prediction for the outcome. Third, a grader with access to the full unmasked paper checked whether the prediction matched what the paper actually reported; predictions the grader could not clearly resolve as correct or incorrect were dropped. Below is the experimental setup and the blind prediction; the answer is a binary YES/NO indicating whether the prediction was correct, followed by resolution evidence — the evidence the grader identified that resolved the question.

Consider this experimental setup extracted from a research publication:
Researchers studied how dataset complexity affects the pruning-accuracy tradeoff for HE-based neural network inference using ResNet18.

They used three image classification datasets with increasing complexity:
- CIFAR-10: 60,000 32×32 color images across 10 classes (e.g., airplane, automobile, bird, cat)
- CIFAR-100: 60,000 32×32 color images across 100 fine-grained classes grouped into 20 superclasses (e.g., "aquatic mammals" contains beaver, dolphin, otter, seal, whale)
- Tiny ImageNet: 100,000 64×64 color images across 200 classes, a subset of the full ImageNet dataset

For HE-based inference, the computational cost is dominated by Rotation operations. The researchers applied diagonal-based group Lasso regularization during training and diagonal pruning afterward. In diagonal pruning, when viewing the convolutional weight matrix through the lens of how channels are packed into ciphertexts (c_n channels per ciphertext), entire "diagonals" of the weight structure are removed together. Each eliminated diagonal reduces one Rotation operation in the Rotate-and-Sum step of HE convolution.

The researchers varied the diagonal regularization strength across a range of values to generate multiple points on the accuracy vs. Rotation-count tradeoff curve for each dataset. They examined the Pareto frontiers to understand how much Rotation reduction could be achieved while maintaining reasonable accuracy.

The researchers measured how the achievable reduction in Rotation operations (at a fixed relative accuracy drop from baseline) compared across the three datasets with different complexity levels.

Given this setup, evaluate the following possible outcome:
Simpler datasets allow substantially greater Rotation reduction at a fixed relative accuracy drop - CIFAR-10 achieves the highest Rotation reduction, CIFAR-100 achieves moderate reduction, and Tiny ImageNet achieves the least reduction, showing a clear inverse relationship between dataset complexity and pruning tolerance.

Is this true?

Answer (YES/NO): YES